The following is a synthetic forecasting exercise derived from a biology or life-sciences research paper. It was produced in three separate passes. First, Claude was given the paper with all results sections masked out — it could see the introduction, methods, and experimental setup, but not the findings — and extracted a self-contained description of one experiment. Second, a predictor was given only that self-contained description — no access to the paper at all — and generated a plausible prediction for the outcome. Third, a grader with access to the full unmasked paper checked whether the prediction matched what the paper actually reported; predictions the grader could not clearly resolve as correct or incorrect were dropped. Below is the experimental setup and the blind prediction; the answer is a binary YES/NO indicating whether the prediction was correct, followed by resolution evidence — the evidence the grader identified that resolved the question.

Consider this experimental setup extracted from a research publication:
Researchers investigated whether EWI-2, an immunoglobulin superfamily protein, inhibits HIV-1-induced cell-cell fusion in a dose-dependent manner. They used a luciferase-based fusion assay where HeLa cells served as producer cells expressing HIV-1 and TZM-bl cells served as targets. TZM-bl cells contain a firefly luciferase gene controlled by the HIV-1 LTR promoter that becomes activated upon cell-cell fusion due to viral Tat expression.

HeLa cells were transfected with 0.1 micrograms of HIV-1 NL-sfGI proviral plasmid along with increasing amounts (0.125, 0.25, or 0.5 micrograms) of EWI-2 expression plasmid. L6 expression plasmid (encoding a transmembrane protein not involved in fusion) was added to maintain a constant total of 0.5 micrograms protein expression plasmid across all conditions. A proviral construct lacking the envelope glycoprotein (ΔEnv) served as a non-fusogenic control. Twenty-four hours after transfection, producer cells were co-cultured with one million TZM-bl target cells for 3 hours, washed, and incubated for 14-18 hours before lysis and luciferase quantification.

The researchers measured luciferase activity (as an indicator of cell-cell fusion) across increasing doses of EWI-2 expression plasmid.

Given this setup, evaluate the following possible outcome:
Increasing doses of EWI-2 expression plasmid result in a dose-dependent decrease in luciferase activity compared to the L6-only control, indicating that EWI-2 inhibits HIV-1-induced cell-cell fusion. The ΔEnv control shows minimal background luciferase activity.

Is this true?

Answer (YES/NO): YES